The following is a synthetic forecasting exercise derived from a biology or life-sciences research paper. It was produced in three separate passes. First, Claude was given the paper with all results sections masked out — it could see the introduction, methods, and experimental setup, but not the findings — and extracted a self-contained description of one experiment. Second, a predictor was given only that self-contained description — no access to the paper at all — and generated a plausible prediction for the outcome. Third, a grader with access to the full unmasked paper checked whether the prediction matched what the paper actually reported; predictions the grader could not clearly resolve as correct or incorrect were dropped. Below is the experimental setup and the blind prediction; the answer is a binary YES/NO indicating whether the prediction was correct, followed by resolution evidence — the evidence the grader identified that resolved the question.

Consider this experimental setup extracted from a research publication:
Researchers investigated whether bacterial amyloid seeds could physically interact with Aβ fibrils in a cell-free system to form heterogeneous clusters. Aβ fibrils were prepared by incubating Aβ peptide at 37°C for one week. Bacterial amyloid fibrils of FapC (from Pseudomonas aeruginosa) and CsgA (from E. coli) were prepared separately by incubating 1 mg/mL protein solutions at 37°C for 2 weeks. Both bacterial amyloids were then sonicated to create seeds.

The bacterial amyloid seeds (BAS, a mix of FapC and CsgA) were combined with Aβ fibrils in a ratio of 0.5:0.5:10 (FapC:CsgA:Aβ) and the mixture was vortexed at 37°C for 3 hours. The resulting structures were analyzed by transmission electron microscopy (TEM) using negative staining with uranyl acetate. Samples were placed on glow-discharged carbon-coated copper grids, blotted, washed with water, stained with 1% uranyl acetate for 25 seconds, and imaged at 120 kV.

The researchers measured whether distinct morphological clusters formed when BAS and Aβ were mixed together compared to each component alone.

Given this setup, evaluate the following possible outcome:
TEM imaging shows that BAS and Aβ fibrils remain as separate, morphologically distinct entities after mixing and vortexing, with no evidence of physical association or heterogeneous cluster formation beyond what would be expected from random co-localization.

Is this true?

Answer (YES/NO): NO